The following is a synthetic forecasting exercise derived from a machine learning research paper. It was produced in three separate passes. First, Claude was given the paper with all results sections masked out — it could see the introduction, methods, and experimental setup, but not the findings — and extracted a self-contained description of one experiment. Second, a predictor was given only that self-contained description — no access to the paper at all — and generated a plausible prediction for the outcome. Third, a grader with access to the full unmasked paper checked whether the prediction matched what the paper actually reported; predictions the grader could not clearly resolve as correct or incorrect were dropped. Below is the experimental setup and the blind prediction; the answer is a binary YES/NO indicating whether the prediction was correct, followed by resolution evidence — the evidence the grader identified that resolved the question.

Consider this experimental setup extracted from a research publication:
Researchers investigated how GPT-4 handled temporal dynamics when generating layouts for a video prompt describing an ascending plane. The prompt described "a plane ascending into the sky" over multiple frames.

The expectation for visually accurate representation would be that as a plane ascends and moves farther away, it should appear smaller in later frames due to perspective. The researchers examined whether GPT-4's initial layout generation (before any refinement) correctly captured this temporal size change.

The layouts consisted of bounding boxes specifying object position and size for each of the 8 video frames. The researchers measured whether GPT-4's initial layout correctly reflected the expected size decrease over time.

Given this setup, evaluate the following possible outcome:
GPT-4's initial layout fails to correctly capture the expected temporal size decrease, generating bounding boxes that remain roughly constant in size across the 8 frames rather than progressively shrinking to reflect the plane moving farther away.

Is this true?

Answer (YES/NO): YES